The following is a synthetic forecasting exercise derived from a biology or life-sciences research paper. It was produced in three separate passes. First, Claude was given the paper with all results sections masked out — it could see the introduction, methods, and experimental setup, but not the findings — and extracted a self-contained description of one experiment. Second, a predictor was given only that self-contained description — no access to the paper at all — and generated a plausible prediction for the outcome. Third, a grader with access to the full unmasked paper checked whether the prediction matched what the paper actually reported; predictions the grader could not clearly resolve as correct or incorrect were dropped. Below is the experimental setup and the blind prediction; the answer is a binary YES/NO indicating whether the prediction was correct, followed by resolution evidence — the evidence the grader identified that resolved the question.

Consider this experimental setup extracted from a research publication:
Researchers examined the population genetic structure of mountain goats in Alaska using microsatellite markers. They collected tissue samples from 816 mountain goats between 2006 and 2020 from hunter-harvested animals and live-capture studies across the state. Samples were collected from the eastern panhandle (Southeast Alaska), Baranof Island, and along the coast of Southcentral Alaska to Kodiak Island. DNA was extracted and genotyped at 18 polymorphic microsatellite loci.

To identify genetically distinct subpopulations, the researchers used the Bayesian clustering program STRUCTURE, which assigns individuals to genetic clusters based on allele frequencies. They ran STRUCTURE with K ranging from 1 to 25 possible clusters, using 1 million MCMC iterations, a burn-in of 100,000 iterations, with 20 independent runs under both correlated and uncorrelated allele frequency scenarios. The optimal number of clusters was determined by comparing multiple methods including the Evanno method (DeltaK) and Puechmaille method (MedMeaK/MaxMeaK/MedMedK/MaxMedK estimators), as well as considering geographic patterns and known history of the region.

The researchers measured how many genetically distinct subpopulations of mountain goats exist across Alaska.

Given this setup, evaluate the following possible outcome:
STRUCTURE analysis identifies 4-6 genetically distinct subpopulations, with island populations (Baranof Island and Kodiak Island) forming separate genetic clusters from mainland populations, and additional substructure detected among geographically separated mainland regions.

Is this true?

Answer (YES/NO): NO